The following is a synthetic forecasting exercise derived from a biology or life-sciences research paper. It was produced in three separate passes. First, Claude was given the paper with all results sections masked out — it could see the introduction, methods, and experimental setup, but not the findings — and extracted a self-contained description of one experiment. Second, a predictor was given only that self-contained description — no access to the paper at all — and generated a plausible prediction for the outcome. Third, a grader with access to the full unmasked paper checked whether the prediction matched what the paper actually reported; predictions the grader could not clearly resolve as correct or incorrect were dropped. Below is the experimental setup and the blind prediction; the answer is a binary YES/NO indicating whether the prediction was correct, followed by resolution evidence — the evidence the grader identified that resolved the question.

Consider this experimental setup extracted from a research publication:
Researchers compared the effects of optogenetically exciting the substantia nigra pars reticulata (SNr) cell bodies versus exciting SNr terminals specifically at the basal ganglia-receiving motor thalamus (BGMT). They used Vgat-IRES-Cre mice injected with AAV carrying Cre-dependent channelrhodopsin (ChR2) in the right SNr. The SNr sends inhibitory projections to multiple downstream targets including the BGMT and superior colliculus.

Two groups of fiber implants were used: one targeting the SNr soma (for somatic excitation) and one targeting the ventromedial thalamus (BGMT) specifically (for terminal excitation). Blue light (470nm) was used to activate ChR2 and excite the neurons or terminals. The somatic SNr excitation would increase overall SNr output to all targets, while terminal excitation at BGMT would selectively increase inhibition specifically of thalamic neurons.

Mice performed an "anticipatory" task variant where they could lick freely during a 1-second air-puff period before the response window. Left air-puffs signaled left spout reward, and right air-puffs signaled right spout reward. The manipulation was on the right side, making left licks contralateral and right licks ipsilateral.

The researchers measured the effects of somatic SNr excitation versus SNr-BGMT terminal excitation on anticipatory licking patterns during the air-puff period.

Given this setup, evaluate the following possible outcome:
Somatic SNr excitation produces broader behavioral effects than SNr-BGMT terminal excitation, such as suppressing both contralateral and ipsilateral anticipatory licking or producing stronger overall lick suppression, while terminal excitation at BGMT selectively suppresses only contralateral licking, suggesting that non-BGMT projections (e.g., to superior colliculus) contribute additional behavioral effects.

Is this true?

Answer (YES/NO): YES